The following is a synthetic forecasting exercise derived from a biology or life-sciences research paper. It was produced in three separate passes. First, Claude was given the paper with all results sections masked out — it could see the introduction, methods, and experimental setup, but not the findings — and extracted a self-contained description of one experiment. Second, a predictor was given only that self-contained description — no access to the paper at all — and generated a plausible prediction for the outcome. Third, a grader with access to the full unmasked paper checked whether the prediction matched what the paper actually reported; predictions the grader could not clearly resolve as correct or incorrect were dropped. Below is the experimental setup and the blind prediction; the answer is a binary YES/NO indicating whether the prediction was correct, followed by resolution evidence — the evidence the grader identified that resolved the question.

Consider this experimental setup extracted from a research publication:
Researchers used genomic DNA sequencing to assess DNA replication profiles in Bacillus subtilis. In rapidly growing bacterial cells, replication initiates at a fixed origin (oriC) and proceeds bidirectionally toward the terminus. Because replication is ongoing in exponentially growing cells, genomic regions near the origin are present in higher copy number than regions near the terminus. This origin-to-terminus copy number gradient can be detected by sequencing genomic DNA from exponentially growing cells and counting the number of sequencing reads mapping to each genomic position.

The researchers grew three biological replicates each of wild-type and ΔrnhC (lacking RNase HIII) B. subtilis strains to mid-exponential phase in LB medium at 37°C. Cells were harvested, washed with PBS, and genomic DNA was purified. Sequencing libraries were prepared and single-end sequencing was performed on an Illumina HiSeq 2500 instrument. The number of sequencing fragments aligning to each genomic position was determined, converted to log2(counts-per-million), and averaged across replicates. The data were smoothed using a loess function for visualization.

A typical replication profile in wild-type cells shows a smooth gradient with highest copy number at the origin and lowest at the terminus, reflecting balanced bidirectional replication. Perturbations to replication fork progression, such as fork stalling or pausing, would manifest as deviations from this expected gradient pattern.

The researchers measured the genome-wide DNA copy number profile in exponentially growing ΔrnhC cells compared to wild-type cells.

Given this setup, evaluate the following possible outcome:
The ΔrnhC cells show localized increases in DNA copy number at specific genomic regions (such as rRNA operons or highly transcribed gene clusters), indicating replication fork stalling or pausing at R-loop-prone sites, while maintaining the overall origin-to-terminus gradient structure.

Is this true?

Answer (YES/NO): NO